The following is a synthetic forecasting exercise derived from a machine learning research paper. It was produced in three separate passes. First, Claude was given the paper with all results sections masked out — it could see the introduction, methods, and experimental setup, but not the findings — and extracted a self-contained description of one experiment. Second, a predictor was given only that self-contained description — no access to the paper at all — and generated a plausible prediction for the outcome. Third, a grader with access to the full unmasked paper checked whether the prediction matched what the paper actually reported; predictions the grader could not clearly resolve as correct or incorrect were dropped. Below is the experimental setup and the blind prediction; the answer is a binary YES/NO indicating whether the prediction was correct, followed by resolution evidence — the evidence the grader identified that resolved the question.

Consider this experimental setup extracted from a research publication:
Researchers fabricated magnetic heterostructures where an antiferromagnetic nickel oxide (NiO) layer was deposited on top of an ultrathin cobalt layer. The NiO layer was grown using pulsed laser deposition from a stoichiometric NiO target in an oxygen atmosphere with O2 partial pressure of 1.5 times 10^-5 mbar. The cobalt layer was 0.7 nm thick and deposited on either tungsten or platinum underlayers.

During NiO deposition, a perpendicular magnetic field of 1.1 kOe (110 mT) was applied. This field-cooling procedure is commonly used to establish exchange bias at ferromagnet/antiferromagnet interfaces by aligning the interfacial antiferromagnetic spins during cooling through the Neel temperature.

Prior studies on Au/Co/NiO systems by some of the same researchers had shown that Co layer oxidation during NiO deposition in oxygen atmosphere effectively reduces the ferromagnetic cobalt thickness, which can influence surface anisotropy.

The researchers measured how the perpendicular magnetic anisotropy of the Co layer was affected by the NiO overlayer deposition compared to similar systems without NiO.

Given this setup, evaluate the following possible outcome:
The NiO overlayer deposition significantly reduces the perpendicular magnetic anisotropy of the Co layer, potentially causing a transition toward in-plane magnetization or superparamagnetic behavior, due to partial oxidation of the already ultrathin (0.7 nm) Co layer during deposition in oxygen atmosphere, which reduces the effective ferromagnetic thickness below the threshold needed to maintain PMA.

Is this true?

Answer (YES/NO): NO